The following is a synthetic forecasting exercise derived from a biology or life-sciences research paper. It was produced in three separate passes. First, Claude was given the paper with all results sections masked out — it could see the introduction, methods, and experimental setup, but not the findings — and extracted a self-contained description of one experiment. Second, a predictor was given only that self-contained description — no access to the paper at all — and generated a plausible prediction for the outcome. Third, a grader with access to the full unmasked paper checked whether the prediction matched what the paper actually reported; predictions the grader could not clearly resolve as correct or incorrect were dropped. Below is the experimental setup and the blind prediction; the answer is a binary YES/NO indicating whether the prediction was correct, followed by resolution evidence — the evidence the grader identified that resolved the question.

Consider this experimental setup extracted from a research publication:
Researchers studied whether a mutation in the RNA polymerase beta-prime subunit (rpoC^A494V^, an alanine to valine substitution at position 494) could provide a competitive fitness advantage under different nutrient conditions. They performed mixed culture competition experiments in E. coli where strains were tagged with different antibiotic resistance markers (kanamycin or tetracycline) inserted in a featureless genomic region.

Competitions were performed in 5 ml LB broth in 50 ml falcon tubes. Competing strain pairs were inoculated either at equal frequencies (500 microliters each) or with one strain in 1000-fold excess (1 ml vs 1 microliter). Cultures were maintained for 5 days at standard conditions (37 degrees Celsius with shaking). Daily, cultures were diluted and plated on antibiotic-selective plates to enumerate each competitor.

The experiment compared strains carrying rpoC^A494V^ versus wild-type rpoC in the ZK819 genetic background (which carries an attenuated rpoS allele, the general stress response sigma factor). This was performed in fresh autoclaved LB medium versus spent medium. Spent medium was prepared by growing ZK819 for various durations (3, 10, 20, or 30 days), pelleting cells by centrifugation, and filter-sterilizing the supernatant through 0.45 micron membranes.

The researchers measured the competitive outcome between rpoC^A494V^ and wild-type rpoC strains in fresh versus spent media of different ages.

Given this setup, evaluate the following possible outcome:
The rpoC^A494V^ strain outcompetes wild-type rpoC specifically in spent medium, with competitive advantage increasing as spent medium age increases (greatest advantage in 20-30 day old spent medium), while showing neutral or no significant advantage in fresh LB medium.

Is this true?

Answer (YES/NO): NO